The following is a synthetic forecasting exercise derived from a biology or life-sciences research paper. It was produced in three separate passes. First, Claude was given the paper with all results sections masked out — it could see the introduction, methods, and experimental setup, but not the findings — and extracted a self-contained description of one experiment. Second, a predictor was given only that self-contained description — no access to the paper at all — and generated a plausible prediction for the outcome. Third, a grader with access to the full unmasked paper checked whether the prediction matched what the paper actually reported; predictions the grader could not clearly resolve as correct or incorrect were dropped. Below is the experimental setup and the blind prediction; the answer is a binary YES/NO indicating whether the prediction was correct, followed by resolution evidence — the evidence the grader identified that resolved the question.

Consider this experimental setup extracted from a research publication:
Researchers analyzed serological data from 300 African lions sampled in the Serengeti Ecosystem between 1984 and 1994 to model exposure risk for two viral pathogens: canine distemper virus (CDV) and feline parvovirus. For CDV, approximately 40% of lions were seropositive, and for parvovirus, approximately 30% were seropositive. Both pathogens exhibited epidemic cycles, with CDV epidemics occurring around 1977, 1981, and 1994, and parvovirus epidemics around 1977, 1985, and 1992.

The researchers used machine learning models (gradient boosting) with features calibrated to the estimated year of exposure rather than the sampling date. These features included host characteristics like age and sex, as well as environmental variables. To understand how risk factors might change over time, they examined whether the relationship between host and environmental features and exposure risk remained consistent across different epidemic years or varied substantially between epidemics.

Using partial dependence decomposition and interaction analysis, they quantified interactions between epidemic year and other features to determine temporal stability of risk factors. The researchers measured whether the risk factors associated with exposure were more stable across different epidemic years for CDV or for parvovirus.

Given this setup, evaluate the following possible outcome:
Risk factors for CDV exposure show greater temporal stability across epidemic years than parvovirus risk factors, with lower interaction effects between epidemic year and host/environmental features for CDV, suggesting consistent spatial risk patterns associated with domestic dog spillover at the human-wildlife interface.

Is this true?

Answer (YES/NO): NO